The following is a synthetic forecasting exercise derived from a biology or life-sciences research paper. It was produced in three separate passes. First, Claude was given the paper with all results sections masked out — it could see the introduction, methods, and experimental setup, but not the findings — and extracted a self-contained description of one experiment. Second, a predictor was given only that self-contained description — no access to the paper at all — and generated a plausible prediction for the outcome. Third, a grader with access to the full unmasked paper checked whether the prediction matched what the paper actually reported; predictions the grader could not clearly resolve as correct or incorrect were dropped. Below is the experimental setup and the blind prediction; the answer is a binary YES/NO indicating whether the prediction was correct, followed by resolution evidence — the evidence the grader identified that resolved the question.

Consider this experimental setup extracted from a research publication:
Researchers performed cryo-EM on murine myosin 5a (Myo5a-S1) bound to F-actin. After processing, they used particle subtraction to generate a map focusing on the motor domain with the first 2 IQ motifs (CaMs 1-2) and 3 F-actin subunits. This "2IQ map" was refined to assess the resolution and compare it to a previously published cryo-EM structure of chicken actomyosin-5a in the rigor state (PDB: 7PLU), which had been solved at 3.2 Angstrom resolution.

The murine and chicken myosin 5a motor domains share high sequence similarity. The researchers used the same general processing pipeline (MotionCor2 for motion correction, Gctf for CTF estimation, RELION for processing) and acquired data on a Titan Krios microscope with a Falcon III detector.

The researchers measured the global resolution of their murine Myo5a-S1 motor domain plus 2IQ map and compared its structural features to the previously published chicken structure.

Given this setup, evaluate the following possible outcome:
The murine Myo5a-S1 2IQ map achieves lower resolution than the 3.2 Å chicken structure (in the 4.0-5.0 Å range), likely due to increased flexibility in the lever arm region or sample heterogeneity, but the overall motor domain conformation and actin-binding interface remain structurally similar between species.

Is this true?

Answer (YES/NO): YES